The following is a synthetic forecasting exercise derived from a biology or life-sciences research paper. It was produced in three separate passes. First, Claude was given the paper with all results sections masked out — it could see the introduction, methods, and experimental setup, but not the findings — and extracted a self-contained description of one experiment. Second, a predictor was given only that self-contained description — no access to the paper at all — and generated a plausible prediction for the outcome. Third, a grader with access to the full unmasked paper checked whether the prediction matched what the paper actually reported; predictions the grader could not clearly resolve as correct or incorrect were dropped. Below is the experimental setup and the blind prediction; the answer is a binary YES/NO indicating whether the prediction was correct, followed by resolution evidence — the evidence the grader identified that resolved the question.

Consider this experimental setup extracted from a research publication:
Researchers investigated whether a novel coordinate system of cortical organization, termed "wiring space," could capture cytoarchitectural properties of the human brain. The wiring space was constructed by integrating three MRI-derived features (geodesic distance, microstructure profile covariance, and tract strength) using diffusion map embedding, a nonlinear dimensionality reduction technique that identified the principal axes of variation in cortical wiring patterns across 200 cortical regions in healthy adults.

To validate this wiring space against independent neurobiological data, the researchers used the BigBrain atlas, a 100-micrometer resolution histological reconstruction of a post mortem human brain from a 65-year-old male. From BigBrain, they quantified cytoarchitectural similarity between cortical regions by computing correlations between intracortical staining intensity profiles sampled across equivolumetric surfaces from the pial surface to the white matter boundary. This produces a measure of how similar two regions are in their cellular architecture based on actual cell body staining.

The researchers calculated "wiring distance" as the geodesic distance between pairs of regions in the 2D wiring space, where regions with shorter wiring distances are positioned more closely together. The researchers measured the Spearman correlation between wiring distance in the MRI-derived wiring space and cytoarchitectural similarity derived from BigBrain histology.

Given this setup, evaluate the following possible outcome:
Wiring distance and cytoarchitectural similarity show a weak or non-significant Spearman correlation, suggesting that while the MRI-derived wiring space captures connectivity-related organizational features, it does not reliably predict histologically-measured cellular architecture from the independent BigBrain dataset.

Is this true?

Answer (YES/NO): NO